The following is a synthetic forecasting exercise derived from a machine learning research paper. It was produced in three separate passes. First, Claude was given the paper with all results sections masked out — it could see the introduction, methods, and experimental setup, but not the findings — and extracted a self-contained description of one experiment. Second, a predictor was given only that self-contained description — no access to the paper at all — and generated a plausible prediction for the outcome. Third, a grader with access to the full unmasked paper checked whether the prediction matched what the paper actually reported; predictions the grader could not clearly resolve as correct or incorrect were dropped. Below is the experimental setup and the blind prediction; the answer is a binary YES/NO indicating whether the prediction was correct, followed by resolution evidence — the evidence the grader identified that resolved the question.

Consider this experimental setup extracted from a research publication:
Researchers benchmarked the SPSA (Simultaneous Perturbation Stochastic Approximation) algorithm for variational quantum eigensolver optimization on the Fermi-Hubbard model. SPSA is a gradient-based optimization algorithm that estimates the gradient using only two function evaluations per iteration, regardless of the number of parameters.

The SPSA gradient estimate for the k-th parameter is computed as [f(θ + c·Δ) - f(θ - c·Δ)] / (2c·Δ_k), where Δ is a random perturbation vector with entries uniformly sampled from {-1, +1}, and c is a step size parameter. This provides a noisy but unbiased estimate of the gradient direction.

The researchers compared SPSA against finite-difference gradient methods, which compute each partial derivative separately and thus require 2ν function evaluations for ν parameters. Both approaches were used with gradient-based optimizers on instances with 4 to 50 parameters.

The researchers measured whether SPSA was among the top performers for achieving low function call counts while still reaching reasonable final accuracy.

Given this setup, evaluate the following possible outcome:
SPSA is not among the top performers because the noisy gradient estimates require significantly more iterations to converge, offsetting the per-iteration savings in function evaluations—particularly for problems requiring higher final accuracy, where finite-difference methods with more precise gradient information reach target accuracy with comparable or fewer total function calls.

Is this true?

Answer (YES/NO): NO